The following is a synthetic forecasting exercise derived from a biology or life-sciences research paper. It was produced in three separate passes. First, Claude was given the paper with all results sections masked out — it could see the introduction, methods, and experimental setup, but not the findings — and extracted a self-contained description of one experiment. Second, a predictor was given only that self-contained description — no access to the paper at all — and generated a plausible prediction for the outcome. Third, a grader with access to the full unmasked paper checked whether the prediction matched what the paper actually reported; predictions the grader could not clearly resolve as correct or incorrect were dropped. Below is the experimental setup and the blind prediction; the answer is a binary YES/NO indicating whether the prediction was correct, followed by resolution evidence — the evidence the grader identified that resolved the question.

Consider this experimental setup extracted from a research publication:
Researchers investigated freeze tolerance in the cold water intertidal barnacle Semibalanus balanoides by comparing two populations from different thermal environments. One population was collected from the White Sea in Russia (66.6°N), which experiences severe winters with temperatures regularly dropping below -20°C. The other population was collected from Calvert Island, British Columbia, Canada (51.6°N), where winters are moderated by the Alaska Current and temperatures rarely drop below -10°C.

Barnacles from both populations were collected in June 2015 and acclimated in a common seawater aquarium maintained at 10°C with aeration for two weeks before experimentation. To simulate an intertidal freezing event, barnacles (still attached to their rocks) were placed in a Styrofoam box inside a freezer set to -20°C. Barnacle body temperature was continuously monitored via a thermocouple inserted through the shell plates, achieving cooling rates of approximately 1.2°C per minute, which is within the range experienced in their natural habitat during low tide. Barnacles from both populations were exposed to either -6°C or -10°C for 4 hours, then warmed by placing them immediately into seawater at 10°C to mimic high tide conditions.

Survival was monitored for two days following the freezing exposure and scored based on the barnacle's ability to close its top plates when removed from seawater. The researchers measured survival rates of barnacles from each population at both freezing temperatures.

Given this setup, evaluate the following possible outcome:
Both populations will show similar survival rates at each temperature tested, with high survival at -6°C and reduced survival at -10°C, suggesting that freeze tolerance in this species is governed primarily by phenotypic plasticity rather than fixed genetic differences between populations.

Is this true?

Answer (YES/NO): NO